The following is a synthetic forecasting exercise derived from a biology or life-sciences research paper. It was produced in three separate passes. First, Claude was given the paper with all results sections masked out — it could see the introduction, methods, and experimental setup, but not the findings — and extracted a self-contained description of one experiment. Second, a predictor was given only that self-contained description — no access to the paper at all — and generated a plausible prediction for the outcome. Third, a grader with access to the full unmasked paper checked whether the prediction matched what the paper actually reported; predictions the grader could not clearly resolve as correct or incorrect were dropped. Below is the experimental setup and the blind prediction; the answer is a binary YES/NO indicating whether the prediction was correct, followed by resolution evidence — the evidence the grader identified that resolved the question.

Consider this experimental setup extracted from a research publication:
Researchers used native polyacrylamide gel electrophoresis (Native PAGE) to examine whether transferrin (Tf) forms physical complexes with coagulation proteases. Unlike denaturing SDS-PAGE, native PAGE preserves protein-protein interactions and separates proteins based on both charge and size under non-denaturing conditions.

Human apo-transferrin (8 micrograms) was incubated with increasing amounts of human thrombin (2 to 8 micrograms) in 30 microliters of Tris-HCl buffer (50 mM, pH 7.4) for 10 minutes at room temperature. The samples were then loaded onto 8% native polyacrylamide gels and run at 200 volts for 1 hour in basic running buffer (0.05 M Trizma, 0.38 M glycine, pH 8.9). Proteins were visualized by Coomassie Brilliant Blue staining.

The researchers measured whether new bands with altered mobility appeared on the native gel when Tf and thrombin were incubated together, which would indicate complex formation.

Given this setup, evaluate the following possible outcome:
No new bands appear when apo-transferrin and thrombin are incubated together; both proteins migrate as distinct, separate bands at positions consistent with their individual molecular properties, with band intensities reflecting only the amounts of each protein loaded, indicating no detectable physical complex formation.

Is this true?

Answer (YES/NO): NO